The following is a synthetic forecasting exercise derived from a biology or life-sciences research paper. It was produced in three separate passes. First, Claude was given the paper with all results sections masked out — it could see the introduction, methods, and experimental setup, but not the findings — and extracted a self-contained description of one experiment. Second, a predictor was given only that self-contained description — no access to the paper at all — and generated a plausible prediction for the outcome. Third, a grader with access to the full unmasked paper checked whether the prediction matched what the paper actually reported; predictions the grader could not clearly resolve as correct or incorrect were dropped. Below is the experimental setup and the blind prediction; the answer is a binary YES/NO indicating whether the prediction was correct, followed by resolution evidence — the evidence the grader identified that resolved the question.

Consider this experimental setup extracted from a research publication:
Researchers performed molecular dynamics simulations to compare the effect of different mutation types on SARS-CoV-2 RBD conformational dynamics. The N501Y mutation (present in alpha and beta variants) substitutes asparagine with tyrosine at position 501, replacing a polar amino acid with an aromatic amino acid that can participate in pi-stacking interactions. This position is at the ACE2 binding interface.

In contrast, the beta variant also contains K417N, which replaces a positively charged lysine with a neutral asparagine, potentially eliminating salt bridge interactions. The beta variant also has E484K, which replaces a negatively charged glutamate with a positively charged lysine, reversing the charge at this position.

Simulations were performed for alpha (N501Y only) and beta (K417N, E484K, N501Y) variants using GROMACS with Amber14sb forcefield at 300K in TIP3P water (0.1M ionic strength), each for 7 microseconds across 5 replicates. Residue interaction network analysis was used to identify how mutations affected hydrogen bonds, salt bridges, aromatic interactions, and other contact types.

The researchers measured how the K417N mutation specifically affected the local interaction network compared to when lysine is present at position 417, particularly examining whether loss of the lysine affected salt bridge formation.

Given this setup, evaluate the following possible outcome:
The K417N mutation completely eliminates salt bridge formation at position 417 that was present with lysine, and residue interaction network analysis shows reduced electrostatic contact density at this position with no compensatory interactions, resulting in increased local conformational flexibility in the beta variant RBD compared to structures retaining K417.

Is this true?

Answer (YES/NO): NO